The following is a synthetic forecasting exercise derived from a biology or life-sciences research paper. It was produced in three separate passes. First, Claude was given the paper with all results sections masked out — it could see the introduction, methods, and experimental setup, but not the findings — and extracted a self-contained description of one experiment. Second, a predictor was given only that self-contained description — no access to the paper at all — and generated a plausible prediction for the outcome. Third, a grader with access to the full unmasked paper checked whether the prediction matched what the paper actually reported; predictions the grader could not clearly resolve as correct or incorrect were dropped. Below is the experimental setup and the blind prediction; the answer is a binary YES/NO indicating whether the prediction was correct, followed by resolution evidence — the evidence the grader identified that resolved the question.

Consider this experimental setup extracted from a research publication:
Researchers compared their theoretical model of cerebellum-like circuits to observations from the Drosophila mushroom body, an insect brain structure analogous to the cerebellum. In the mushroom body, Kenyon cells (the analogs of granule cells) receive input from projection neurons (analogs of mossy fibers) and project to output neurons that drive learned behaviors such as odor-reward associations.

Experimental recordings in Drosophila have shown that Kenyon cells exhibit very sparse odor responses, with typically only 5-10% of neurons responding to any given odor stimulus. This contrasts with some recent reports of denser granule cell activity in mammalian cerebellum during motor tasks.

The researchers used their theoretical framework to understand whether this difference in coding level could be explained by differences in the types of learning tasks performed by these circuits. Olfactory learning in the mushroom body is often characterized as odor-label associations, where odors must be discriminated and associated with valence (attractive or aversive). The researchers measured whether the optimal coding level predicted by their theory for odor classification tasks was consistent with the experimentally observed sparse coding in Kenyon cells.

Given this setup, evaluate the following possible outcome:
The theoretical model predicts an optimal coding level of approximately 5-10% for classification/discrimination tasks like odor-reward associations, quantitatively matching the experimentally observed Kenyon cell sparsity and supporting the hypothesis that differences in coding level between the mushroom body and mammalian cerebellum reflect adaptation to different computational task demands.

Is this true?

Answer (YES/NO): NO